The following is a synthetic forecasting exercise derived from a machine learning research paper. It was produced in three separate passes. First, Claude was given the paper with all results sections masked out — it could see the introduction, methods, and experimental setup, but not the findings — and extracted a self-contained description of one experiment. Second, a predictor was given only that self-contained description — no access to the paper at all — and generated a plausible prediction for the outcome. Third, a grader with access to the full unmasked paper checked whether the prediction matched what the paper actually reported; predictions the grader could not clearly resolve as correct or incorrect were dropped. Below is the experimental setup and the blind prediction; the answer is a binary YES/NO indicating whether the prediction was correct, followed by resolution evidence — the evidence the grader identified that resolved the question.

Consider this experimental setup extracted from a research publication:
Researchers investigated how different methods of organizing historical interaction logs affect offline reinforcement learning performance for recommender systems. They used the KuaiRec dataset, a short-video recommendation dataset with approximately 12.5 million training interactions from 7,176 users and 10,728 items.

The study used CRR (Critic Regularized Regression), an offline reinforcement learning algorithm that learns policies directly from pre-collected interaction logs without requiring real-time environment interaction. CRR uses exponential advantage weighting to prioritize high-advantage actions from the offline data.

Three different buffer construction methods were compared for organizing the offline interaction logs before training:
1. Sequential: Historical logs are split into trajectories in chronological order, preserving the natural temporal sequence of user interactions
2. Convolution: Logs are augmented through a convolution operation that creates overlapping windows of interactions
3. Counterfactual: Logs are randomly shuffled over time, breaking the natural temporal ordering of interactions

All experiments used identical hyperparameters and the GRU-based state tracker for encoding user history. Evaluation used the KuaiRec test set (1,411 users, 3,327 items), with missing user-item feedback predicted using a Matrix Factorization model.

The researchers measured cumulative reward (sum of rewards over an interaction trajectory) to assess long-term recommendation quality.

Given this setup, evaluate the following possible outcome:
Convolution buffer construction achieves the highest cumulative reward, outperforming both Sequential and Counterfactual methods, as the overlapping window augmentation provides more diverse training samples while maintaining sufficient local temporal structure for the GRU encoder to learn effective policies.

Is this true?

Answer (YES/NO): NO